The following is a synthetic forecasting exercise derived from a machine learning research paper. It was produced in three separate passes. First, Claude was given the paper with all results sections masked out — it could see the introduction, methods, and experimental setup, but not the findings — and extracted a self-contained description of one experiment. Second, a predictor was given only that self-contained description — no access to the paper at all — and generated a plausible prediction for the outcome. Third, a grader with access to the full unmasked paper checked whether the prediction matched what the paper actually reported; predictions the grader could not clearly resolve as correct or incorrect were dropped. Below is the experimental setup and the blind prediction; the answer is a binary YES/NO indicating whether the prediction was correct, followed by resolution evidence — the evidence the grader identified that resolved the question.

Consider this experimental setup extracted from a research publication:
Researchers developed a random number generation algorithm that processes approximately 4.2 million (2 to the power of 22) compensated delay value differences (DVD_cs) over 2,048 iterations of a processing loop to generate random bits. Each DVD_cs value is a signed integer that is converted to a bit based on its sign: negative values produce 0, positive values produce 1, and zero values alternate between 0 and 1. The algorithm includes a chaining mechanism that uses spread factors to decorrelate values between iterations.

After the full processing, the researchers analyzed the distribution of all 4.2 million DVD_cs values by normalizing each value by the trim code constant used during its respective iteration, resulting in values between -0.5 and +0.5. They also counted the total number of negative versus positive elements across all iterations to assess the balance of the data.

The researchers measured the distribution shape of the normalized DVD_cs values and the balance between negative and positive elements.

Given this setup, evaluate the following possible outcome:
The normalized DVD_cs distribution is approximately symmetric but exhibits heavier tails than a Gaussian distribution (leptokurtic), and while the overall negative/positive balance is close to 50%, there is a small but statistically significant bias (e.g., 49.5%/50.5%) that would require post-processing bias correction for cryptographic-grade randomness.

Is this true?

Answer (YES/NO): NO